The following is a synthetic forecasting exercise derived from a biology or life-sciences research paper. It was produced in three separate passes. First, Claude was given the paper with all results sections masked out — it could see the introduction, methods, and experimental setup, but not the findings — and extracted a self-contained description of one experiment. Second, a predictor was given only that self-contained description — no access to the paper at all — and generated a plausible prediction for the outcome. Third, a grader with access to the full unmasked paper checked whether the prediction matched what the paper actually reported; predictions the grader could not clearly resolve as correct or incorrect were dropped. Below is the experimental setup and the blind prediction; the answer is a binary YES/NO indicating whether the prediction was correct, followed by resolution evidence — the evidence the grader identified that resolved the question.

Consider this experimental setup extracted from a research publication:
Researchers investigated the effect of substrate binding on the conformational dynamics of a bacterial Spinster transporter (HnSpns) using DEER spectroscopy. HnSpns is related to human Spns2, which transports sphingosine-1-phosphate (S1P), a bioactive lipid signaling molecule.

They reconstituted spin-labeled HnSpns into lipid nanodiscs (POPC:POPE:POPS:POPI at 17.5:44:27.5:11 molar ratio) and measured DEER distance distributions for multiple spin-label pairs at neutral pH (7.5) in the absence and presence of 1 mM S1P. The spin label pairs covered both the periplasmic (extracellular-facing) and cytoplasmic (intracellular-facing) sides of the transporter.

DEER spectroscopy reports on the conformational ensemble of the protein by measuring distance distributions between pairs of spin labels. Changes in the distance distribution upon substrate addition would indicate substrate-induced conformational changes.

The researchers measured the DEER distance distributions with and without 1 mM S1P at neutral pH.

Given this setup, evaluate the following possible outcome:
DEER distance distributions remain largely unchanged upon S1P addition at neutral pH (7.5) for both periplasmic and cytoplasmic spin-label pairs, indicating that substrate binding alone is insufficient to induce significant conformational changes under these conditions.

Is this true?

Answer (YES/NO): YES